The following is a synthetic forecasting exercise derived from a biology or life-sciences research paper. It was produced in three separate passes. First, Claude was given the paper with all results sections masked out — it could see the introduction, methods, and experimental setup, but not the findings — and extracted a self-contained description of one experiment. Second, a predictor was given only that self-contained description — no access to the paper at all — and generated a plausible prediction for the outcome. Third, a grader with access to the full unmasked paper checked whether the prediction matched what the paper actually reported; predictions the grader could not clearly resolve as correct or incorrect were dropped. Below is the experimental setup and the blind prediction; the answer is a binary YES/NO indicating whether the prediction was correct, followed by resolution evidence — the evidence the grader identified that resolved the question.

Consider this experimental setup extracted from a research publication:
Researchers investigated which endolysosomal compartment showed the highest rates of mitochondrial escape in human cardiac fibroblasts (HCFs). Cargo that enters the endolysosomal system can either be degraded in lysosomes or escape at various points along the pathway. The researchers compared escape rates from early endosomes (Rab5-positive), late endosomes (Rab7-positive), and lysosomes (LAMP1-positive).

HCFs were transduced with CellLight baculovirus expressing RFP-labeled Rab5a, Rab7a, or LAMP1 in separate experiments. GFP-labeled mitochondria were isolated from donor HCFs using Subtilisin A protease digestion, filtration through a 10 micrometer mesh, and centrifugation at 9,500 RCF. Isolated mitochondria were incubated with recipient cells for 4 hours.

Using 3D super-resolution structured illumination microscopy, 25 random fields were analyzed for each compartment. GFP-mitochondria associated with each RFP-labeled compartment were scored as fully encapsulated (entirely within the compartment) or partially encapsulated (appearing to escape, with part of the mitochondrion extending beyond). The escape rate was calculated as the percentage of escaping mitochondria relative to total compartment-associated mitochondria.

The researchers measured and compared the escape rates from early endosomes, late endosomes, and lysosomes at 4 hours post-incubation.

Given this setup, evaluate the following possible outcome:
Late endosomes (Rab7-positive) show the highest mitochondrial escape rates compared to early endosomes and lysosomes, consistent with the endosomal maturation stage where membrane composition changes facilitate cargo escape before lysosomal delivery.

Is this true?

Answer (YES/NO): NO